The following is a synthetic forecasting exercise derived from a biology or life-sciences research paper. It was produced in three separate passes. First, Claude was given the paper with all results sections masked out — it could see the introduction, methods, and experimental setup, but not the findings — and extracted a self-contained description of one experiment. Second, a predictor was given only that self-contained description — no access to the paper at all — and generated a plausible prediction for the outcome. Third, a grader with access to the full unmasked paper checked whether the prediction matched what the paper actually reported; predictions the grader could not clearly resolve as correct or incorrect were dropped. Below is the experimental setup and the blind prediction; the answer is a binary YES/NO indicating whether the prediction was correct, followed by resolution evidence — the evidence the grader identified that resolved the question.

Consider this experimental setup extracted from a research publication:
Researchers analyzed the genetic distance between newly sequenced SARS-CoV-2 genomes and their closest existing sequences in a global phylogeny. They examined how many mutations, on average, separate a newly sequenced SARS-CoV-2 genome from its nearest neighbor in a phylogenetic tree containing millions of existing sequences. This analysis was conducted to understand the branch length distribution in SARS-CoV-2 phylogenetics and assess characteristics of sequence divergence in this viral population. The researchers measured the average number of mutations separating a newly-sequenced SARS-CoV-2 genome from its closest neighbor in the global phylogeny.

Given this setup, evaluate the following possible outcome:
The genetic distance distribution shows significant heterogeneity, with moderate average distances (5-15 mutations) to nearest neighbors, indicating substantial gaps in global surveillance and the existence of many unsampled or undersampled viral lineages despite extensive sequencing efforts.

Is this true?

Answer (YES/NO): NO